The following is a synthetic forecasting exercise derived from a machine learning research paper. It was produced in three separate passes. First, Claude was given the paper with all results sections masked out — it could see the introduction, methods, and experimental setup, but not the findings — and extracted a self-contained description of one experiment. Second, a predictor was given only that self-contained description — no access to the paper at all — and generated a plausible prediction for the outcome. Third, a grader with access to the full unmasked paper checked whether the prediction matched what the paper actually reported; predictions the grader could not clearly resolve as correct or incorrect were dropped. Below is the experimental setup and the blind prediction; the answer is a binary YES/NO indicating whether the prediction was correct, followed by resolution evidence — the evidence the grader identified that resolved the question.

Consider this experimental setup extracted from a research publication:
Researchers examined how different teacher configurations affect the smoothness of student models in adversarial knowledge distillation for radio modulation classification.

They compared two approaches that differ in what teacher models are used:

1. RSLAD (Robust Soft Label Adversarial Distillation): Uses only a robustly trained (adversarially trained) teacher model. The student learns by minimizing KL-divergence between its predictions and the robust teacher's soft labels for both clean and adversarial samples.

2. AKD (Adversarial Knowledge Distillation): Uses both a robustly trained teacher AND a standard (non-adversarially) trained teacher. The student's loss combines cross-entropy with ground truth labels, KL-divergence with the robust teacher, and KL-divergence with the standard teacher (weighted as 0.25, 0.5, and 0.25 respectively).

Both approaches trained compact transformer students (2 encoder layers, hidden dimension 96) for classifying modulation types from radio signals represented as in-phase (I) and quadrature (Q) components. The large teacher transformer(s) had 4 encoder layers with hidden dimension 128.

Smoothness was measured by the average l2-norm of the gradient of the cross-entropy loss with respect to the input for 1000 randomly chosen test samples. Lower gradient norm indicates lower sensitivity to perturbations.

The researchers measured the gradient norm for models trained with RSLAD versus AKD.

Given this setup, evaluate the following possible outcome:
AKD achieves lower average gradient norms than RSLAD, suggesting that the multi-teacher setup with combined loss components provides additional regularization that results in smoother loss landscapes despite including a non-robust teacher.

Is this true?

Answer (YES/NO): NO